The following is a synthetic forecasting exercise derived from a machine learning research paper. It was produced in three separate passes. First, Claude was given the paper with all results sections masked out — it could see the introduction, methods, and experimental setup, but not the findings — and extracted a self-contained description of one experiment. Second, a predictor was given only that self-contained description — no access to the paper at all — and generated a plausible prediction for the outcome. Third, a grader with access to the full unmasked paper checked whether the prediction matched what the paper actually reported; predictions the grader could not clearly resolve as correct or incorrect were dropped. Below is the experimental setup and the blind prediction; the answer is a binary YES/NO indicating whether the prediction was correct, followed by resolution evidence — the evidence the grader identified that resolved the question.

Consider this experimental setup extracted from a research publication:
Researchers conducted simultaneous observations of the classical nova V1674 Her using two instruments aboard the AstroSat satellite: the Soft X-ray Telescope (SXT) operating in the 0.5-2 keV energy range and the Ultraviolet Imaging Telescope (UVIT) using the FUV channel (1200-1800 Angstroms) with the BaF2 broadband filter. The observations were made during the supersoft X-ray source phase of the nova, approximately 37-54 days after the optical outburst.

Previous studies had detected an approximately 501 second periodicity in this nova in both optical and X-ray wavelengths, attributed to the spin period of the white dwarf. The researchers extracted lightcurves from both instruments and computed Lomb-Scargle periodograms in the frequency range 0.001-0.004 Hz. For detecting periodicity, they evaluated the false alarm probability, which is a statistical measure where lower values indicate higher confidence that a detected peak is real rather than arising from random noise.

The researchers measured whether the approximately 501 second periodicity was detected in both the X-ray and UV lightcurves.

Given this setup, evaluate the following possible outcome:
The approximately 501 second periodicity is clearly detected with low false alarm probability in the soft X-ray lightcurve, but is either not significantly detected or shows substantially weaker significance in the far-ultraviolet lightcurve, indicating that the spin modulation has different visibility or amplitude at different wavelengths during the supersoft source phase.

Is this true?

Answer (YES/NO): YES